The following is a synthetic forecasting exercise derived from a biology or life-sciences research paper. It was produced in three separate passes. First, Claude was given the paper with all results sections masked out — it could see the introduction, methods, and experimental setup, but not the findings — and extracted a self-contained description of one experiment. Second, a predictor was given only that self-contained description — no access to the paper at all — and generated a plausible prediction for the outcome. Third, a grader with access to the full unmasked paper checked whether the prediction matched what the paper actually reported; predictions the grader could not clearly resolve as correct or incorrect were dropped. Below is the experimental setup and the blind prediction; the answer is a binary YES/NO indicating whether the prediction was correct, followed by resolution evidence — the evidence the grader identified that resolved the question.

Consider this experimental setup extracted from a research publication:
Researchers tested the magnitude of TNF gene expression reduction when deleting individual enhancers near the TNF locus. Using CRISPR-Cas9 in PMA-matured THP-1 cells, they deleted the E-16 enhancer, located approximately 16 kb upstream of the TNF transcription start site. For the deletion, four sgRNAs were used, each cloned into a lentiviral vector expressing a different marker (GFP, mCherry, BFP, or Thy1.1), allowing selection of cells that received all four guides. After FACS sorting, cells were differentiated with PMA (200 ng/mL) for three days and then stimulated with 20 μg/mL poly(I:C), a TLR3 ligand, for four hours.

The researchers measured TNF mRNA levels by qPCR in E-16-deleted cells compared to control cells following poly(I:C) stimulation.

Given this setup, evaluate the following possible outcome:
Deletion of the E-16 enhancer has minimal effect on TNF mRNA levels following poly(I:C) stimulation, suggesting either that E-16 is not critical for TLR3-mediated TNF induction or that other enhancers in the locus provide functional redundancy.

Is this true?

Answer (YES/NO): NO